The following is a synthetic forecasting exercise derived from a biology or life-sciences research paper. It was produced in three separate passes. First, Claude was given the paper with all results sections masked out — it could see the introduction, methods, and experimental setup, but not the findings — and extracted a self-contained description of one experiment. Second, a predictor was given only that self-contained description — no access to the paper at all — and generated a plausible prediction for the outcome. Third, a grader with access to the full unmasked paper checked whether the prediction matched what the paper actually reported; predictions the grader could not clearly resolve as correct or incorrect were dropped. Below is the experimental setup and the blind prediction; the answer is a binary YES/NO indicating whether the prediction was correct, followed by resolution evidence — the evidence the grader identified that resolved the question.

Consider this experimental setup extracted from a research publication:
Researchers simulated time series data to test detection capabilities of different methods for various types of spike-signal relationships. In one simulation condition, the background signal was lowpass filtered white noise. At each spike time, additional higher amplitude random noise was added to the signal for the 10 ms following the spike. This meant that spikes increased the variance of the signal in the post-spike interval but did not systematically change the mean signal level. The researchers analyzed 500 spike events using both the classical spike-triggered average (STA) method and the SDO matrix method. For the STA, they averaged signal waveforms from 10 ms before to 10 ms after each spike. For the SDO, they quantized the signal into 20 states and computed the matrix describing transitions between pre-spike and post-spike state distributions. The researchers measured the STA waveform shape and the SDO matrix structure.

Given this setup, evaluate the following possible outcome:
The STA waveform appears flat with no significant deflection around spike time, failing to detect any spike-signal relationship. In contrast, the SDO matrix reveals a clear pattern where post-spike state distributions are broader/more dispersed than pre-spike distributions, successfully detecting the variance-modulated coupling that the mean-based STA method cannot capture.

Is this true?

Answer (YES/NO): YES